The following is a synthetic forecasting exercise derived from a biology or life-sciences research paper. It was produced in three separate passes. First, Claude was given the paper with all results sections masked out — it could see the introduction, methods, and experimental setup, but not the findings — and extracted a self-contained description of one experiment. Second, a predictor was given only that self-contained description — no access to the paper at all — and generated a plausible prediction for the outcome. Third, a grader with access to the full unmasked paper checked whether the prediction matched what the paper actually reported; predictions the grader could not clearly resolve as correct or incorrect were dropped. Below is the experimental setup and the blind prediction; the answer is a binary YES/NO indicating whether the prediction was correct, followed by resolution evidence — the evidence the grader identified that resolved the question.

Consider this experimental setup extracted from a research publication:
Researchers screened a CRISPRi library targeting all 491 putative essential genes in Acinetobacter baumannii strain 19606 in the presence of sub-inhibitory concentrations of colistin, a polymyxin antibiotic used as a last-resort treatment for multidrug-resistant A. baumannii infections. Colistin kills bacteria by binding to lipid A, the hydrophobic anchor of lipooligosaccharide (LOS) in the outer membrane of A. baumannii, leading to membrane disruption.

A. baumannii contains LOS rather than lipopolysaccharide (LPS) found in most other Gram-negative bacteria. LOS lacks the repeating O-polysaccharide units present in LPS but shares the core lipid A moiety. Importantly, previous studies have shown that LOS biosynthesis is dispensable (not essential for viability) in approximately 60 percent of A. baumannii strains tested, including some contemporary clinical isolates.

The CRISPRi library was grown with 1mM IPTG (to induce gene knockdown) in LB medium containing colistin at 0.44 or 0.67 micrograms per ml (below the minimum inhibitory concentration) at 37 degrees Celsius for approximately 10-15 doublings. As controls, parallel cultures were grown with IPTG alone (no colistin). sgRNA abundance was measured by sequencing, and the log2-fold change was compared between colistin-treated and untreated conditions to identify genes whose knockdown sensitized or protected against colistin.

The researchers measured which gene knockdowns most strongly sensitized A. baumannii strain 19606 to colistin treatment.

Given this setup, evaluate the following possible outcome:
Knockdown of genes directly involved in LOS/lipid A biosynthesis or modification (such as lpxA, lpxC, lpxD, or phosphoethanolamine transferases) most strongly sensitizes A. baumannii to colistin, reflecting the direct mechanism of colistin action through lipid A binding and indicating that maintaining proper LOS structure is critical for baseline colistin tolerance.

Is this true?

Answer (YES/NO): NO